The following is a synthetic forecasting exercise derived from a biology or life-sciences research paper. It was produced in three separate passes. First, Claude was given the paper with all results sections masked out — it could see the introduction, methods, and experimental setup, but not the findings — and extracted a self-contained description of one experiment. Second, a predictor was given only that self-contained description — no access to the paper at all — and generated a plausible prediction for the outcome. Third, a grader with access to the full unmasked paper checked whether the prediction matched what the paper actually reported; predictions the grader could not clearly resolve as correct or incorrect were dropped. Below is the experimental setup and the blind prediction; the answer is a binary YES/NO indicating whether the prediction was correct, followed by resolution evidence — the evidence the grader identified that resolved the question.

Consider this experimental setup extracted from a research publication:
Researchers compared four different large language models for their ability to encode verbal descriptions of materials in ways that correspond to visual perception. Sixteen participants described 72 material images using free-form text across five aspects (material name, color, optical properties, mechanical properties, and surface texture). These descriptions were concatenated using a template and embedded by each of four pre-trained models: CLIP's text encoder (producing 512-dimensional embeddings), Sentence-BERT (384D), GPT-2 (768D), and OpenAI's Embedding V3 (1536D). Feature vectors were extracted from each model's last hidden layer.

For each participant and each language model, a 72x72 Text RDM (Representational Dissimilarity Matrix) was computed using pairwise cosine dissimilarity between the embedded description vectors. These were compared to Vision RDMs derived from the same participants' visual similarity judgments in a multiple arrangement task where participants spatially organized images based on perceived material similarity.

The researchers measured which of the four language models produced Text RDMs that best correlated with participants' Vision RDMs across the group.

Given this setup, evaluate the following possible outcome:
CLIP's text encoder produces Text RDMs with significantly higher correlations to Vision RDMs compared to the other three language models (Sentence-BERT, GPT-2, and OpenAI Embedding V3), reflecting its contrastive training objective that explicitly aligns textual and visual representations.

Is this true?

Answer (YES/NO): NO